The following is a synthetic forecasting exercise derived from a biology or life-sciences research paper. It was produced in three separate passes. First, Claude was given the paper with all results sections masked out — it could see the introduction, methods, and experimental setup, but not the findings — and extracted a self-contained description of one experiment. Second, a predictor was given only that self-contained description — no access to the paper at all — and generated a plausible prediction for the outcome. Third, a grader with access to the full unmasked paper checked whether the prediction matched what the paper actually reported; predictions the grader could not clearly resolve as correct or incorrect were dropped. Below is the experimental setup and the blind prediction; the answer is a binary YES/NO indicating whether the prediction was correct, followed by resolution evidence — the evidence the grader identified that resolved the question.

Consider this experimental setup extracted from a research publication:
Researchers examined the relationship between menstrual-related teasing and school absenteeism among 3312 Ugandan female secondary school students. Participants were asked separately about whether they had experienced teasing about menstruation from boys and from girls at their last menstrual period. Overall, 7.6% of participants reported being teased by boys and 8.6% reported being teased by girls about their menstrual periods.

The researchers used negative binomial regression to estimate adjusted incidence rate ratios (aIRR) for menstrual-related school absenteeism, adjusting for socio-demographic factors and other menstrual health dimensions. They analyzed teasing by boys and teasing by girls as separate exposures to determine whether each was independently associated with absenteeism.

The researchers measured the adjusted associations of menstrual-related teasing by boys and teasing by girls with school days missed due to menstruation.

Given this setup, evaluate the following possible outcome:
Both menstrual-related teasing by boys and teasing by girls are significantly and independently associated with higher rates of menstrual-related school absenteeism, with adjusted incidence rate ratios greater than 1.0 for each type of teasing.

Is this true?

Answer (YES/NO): NO